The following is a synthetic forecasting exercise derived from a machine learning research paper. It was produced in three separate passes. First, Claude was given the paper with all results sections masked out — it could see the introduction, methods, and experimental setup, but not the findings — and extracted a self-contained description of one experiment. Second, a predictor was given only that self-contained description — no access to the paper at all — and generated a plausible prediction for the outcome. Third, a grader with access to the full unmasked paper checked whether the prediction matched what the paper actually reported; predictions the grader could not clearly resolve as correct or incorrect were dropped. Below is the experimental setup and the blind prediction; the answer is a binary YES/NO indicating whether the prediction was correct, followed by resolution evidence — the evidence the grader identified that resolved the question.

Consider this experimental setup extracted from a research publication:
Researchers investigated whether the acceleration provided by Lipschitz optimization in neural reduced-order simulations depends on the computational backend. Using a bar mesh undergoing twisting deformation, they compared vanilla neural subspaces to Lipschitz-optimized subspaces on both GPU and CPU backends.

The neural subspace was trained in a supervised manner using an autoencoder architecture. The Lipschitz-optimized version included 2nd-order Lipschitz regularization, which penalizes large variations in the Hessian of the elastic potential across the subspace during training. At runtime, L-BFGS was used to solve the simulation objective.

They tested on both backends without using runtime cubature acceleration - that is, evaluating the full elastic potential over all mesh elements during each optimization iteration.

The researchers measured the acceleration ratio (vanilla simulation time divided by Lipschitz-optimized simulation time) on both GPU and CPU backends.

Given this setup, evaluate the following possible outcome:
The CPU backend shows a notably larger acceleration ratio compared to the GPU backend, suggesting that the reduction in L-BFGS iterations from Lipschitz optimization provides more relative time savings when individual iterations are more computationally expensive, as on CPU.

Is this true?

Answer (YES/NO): NO